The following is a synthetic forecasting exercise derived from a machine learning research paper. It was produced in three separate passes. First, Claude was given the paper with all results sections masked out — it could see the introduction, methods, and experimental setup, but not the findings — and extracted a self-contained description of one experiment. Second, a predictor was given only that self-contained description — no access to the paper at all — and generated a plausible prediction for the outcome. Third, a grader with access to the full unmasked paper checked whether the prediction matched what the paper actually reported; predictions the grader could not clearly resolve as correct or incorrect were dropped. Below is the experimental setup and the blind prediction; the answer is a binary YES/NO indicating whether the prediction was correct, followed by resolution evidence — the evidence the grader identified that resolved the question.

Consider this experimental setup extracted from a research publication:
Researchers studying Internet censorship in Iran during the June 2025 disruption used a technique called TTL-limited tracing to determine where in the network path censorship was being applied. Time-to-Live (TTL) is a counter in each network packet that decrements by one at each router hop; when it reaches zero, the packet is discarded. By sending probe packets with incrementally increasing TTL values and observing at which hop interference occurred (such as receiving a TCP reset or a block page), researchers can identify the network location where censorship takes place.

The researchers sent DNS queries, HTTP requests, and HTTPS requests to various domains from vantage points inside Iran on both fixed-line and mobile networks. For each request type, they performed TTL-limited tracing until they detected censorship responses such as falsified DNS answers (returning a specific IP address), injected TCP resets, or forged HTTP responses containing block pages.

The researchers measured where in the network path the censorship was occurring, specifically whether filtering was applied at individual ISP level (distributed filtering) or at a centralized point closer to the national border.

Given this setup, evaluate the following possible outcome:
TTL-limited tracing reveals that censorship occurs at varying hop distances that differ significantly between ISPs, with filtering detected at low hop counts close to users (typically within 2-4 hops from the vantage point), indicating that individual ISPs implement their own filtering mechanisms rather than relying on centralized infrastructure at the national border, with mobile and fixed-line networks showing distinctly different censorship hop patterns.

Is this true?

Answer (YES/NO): NO